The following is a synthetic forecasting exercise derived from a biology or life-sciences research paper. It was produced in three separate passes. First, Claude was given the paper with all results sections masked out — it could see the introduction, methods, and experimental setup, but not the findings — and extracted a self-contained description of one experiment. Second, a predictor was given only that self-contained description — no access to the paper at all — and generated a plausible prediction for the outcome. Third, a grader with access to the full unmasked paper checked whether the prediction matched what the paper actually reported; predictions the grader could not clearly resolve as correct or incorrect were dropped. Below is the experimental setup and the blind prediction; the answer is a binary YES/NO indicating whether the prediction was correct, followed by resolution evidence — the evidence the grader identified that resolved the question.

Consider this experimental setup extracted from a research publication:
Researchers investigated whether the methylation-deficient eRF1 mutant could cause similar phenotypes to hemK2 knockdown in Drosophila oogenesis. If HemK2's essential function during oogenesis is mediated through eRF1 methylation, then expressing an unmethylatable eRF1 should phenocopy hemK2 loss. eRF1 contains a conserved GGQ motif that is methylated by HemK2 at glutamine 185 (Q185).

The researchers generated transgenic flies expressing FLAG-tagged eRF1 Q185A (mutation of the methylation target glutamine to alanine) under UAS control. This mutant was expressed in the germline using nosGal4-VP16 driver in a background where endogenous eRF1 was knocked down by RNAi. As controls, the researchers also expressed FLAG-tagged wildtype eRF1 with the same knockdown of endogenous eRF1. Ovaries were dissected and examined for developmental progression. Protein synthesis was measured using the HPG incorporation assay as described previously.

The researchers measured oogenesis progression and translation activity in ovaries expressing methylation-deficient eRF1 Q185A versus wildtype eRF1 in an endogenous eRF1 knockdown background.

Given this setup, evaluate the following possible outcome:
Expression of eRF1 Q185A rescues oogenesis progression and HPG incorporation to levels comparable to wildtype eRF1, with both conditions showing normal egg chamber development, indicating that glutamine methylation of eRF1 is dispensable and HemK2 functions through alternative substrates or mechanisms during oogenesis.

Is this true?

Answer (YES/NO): NO